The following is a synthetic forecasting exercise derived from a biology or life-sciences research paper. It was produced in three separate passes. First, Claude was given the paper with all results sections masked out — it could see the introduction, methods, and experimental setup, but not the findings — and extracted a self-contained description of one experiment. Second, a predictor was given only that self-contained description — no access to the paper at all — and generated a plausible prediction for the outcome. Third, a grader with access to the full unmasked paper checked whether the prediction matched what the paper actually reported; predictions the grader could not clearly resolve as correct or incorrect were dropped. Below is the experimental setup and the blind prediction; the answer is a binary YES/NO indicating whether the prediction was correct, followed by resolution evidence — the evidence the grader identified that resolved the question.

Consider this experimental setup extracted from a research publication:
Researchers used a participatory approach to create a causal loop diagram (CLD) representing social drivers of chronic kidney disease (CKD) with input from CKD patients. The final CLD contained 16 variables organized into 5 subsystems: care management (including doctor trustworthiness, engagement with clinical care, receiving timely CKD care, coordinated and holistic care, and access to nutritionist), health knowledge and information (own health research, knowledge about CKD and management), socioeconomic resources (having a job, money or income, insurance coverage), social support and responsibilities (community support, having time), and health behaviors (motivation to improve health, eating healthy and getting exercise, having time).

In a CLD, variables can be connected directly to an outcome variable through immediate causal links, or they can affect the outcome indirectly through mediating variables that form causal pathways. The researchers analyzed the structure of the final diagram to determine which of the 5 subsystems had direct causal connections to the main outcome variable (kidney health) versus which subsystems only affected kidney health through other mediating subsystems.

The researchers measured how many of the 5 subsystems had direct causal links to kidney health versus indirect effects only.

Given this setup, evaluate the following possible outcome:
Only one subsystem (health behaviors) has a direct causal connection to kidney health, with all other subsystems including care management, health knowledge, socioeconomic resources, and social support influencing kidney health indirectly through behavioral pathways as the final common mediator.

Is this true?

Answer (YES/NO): NO